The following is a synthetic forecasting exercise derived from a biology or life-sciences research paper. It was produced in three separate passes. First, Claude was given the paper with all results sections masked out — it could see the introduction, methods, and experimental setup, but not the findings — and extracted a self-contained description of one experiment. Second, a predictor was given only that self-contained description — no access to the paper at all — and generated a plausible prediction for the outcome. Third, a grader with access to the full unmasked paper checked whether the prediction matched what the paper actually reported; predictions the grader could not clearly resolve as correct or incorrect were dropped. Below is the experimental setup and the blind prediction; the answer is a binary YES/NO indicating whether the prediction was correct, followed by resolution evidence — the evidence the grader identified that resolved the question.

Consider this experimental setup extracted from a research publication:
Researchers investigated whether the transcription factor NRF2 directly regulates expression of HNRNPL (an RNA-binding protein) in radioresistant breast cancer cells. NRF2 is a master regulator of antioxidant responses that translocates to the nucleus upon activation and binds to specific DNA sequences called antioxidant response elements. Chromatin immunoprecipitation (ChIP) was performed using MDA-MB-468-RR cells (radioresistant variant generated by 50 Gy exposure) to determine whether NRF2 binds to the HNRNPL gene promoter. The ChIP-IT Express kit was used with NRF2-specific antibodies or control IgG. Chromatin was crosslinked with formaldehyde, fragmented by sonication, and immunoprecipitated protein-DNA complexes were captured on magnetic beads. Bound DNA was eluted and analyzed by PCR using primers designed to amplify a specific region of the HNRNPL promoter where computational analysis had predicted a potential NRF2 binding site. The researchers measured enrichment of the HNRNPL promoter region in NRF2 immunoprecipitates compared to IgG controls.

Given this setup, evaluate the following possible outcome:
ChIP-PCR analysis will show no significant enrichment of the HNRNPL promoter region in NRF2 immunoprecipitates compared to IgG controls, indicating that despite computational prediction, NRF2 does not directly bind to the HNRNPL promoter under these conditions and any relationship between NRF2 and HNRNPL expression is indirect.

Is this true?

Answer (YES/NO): NO